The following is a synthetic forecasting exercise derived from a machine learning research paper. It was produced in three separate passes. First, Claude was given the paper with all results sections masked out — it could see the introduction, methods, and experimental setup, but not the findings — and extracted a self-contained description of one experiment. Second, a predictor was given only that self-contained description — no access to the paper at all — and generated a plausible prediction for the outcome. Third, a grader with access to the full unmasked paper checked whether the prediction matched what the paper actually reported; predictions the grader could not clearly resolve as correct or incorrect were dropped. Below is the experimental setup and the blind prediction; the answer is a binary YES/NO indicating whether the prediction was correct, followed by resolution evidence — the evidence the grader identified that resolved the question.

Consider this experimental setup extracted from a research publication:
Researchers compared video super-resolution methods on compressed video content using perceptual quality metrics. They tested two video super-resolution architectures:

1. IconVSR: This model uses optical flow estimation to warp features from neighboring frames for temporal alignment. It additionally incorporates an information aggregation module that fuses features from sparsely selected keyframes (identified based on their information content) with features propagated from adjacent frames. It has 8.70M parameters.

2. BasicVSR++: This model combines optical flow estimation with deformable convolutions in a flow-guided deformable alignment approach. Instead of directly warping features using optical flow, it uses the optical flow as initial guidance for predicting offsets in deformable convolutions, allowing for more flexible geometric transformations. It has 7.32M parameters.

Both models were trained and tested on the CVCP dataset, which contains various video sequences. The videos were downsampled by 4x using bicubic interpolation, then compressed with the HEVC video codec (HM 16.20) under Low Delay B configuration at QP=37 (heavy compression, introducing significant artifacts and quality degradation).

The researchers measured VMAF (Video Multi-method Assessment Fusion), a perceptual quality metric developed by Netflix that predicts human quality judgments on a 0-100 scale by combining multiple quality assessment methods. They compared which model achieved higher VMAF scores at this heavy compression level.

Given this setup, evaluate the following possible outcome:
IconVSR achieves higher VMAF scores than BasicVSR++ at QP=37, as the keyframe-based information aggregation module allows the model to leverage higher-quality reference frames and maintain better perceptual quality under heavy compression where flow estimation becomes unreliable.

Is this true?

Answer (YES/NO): NO